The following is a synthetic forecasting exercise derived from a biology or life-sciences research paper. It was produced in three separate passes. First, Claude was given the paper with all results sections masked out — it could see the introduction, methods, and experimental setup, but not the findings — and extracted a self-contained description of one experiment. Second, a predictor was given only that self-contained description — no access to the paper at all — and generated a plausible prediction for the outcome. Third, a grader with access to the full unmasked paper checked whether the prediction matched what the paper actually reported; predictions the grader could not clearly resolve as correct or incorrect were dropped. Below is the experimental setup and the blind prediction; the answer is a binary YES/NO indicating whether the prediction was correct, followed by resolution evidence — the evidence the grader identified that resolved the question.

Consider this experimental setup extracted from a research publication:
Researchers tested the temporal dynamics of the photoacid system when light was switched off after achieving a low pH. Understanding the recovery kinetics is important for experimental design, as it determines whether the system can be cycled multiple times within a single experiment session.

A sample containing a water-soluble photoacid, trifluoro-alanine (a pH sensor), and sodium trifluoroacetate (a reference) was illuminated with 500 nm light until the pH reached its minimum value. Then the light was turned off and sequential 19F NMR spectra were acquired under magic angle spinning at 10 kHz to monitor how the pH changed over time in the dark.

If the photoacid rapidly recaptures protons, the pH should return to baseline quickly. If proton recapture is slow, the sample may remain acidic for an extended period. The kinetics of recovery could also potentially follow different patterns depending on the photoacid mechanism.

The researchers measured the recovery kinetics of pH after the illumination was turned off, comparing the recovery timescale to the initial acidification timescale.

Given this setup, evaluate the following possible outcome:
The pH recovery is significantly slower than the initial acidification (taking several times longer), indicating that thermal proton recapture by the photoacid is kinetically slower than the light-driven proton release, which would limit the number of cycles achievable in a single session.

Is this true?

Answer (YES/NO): YES